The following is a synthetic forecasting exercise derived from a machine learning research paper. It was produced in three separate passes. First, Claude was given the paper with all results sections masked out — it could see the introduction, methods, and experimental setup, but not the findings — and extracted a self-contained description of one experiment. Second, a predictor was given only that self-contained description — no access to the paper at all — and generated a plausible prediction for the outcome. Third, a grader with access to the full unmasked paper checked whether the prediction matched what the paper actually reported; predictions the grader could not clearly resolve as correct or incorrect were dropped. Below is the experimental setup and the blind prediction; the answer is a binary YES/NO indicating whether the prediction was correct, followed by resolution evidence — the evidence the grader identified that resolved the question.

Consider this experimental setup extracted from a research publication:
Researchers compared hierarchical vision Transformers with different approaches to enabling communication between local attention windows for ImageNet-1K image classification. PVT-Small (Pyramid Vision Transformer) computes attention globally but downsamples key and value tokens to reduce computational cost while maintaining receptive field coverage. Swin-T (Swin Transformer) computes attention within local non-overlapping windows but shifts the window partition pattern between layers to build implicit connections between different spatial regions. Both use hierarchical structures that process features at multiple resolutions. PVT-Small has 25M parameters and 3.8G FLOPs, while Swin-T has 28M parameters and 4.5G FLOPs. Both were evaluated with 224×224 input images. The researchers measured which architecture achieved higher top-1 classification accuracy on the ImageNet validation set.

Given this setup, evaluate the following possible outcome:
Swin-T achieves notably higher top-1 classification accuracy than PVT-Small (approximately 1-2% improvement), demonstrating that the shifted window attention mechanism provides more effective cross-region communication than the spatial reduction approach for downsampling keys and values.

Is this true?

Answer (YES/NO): YES